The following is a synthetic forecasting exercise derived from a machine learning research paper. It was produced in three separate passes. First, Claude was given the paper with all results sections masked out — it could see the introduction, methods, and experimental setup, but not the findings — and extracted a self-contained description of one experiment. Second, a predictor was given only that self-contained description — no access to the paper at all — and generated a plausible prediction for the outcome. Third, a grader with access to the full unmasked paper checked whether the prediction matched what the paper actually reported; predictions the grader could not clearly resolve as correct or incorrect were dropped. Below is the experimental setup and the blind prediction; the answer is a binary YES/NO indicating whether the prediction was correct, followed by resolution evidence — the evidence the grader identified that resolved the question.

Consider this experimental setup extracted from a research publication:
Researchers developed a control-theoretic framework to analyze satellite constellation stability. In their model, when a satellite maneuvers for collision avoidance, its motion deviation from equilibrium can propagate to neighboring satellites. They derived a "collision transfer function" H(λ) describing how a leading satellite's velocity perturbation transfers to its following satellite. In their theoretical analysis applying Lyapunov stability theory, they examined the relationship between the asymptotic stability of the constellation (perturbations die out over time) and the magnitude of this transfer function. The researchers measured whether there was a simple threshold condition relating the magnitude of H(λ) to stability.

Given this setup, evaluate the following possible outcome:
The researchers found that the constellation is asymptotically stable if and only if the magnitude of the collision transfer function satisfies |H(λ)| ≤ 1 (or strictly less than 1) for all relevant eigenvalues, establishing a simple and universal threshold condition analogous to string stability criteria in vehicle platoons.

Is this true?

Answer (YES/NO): NO